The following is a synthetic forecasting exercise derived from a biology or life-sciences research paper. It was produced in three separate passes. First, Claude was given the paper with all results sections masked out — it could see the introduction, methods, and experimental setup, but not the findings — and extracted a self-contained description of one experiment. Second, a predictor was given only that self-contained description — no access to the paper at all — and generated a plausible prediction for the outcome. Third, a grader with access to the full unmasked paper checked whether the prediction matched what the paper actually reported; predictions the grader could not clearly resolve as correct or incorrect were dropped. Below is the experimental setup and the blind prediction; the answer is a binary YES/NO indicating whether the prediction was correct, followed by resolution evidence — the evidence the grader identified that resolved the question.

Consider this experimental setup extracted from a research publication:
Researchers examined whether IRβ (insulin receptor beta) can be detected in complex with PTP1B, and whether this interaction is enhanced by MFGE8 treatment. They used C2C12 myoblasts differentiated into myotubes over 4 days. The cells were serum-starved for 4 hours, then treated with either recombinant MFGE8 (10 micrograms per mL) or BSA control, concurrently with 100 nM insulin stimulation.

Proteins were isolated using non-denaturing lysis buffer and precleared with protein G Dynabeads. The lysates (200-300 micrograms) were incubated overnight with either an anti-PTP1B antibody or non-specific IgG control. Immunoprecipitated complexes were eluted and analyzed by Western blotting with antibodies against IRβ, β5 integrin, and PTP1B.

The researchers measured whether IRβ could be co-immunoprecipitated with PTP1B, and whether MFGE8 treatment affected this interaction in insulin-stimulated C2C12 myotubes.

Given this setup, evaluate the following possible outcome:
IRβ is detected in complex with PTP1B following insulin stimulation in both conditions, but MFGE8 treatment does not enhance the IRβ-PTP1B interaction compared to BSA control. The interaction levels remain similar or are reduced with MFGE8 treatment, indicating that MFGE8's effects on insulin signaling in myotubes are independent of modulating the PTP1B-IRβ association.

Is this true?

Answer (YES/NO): NO